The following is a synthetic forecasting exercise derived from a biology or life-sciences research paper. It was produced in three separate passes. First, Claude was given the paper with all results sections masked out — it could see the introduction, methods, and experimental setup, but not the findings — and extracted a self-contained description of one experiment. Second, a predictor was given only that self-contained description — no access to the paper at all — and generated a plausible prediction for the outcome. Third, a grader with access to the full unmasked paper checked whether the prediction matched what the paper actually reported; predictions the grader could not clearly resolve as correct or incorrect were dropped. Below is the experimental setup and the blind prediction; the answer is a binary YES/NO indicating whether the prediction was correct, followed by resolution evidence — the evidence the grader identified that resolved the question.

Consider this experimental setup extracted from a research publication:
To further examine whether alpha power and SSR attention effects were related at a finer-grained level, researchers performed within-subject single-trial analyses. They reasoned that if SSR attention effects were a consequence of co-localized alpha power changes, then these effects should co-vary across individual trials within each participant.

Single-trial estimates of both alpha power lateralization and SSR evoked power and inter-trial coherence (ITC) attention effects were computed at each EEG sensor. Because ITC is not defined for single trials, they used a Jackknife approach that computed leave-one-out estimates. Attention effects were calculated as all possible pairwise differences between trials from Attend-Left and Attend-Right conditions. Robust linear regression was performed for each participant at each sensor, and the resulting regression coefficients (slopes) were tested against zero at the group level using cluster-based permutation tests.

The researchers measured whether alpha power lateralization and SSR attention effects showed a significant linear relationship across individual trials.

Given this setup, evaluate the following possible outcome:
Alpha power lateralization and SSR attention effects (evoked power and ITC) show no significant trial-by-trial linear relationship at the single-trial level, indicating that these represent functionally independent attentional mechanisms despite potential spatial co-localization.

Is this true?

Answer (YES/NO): NO